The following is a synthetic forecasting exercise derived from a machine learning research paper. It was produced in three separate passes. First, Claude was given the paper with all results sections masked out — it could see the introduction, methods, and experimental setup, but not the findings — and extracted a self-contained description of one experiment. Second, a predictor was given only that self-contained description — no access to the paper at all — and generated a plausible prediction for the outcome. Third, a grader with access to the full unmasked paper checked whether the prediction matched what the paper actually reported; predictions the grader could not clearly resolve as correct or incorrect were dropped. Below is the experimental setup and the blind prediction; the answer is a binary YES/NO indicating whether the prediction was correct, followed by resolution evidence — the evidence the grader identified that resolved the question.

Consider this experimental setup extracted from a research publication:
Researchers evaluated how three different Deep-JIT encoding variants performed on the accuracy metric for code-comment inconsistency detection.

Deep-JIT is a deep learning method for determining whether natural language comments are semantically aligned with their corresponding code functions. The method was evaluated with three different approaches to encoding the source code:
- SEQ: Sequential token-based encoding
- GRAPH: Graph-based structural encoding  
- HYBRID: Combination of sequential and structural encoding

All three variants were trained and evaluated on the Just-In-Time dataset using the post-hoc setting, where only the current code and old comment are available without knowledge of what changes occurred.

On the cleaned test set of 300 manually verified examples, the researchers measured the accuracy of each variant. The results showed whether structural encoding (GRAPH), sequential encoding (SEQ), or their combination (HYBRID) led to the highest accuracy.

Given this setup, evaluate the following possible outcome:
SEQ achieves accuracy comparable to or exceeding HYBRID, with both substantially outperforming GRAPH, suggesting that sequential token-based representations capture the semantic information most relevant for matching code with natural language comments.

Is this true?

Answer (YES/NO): NO